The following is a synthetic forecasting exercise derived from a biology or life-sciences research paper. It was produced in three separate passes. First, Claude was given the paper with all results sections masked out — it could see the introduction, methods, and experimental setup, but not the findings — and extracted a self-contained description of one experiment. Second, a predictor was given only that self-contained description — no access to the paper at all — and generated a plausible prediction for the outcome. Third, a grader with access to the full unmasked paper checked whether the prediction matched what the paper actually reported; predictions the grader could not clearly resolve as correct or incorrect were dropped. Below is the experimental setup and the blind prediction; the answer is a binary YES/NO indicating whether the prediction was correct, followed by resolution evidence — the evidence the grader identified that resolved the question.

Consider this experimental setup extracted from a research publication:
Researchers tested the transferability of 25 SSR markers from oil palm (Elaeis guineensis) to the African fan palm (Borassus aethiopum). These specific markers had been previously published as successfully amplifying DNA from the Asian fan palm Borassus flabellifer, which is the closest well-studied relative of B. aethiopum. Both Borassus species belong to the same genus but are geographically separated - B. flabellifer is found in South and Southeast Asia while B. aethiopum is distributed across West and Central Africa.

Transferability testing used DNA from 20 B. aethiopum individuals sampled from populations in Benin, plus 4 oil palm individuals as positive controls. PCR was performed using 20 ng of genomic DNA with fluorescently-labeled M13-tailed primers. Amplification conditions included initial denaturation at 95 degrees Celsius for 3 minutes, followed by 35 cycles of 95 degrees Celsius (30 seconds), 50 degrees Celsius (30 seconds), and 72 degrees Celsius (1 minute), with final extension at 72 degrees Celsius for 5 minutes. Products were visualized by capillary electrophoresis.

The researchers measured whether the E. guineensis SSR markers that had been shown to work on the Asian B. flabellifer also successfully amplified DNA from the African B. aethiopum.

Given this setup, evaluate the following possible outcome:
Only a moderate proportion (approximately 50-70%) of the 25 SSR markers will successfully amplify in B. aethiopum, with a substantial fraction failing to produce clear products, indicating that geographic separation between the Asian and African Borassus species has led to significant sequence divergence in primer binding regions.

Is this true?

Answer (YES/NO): NO